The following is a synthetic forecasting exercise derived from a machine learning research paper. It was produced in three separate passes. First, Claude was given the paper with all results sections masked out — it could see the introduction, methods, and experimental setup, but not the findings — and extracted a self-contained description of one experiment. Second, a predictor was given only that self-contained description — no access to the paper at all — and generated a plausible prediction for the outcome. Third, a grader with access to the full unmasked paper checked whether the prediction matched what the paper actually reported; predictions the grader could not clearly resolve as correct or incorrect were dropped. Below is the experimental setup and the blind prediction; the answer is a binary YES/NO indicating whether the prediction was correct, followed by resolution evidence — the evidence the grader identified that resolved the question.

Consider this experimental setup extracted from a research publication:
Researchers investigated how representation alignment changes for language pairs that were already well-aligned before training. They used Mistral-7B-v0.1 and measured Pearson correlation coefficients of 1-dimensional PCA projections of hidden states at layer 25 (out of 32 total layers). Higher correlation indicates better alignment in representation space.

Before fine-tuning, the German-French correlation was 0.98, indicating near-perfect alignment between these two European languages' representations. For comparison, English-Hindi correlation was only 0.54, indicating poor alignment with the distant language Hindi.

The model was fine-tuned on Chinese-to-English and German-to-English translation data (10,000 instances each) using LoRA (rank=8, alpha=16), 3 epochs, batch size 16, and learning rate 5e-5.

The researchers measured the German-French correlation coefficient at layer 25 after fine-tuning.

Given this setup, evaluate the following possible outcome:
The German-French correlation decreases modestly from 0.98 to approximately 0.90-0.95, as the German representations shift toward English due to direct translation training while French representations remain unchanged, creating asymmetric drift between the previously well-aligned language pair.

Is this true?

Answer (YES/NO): NO